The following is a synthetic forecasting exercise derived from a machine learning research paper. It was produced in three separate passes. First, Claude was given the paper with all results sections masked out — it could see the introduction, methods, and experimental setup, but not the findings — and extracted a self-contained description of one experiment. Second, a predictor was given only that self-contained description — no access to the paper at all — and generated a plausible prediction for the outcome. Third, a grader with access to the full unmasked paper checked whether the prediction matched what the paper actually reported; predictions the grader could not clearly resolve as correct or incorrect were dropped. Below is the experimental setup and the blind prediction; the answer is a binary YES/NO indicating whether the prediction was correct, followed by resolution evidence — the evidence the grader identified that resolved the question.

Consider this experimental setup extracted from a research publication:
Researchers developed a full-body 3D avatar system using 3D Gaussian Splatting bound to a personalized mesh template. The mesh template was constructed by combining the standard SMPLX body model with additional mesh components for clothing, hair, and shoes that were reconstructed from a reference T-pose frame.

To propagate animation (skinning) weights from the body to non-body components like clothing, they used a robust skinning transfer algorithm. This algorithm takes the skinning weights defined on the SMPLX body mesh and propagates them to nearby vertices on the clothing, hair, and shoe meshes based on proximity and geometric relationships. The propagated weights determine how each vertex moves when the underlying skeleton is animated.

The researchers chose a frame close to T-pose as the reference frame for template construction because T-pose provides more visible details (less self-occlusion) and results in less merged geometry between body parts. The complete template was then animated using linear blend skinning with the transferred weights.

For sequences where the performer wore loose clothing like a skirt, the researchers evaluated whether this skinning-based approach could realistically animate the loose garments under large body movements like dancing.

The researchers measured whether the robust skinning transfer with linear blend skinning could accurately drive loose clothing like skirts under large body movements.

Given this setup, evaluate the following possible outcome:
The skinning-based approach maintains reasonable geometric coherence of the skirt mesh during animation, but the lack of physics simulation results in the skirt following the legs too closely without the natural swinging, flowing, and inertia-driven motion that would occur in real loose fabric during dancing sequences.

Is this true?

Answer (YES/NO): NO